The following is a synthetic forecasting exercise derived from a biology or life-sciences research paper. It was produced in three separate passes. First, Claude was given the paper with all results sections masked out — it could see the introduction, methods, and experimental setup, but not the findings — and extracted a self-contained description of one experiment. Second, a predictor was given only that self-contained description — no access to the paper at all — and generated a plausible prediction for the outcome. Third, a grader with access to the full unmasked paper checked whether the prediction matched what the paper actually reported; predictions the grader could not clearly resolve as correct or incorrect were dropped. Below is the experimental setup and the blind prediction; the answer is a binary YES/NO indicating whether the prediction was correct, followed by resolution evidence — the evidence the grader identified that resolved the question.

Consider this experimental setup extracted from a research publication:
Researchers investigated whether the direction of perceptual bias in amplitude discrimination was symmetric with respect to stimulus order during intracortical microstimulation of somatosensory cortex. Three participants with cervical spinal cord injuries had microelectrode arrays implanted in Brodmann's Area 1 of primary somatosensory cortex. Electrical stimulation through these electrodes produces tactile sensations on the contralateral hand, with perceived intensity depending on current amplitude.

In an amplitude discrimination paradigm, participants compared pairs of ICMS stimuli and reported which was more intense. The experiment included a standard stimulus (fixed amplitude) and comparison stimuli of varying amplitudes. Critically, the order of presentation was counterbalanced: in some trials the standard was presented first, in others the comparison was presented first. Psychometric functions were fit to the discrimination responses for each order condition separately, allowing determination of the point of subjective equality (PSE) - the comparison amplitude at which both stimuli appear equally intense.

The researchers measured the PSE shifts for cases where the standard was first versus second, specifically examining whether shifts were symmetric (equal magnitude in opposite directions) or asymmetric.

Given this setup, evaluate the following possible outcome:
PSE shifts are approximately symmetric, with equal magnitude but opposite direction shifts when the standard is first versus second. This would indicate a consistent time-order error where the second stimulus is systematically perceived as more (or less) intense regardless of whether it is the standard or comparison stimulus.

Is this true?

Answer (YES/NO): YES